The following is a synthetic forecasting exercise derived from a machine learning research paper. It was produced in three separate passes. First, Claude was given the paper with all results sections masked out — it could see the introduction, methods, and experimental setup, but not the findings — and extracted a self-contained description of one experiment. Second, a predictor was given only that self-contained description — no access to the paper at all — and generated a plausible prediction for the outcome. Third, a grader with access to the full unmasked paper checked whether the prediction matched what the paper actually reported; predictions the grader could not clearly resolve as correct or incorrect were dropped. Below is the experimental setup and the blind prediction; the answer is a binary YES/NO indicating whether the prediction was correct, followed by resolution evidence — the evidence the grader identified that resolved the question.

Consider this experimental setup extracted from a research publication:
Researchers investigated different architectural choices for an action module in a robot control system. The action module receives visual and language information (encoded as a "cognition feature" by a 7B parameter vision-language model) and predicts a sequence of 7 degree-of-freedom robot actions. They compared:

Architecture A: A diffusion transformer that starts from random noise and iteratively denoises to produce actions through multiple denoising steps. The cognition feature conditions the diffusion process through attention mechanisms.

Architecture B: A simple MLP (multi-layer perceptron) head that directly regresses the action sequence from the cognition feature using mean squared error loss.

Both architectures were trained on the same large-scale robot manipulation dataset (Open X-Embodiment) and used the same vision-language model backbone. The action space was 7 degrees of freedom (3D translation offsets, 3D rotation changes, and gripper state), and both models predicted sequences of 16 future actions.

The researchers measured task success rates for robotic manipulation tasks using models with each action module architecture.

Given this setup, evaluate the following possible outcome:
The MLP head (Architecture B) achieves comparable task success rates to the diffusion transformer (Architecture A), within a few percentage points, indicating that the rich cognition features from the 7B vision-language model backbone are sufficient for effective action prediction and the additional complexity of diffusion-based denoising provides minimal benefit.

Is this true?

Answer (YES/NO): NO